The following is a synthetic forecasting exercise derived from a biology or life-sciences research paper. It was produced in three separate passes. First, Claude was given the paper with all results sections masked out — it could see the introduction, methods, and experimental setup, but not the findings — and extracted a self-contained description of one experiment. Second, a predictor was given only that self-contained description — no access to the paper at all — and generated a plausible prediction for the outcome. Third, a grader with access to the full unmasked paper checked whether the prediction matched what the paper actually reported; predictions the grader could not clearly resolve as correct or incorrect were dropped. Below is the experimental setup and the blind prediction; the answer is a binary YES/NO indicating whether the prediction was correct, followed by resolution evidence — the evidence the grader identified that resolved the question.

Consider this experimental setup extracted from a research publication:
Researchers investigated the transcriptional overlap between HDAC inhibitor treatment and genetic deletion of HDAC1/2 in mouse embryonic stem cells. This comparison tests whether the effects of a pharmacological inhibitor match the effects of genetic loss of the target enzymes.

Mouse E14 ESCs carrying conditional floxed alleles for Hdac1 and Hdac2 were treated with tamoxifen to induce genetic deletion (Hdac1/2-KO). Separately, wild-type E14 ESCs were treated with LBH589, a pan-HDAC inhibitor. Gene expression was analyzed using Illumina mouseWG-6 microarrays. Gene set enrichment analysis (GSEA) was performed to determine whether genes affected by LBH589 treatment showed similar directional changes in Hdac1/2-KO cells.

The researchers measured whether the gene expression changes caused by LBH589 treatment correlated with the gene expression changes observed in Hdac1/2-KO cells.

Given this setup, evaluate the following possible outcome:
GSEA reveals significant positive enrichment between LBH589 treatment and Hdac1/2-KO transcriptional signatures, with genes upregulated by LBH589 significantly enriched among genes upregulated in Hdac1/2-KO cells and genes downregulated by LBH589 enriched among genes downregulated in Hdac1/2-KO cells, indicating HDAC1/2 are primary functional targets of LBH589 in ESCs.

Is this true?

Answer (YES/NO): YES